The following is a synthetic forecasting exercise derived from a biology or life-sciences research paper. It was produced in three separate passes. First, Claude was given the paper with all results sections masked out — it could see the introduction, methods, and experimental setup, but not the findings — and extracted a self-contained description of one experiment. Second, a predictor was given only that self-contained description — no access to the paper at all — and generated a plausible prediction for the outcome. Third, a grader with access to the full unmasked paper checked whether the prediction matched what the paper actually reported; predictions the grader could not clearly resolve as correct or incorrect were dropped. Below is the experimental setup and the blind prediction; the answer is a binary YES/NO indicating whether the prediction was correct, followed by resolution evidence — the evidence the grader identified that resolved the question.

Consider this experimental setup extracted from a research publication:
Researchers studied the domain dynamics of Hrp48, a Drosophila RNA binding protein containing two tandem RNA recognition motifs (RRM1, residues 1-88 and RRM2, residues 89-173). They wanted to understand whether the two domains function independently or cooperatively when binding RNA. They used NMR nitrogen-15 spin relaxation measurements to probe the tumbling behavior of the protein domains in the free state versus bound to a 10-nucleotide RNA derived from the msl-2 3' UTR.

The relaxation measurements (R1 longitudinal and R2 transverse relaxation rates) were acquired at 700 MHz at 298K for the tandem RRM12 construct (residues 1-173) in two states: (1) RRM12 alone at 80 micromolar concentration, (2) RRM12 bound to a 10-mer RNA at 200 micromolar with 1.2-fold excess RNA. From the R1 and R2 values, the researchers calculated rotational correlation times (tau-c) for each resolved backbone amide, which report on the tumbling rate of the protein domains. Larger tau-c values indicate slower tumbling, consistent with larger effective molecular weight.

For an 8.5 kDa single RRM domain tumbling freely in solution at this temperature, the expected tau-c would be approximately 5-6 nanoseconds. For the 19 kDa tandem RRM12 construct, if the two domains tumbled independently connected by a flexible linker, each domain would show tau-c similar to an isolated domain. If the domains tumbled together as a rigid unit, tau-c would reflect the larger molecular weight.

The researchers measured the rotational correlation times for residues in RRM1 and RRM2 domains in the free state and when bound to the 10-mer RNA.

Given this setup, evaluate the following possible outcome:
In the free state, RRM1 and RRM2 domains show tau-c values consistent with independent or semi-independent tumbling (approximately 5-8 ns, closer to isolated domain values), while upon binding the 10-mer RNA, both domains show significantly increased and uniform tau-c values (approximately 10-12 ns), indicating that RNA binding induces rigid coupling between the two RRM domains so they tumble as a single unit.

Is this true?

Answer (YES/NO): NO